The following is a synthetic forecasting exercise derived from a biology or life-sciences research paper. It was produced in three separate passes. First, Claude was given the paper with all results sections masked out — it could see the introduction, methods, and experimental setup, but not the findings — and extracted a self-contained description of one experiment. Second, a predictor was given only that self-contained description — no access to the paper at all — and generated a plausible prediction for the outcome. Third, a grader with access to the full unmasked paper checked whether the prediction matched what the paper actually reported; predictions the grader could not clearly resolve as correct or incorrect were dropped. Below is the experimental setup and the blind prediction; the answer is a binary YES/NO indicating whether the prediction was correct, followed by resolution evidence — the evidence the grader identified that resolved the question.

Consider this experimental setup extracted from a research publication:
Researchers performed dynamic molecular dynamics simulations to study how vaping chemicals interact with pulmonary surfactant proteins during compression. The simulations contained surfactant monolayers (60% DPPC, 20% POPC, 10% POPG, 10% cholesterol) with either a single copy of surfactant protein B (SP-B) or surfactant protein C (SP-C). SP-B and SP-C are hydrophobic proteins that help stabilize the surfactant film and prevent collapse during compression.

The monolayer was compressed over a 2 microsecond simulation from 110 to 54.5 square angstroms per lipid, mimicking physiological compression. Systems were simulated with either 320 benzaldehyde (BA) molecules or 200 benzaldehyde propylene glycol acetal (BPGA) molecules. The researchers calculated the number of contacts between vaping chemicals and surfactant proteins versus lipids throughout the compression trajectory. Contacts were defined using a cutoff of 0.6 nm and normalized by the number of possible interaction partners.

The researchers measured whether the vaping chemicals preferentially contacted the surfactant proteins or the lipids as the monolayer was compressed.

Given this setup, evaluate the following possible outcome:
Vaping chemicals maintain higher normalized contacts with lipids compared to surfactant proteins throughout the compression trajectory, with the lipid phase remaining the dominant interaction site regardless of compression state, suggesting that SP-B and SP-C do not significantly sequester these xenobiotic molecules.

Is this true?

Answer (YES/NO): NO